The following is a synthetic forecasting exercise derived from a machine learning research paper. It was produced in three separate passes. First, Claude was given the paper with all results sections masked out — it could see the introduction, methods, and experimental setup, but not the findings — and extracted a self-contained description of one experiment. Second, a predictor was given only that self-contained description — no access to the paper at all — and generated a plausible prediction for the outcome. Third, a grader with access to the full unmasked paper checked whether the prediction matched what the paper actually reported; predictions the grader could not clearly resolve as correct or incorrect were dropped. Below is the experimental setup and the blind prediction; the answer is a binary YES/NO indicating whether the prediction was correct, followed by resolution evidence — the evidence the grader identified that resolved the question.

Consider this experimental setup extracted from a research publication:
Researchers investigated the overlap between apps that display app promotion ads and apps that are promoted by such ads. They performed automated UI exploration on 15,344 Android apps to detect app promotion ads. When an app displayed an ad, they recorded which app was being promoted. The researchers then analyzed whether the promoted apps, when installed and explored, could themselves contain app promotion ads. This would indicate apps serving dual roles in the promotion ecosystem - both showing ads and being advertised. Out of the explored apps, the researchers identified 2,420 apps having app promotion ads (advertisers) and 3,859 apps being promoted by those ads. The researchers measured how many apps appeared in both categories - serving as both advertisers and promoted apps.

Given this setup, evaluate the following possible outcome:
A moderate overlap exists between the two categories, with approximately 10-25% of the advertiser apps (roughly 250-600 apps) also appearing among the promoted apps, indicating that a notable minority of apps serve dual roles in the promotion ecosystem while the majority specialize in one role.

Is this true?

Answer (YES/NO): YES